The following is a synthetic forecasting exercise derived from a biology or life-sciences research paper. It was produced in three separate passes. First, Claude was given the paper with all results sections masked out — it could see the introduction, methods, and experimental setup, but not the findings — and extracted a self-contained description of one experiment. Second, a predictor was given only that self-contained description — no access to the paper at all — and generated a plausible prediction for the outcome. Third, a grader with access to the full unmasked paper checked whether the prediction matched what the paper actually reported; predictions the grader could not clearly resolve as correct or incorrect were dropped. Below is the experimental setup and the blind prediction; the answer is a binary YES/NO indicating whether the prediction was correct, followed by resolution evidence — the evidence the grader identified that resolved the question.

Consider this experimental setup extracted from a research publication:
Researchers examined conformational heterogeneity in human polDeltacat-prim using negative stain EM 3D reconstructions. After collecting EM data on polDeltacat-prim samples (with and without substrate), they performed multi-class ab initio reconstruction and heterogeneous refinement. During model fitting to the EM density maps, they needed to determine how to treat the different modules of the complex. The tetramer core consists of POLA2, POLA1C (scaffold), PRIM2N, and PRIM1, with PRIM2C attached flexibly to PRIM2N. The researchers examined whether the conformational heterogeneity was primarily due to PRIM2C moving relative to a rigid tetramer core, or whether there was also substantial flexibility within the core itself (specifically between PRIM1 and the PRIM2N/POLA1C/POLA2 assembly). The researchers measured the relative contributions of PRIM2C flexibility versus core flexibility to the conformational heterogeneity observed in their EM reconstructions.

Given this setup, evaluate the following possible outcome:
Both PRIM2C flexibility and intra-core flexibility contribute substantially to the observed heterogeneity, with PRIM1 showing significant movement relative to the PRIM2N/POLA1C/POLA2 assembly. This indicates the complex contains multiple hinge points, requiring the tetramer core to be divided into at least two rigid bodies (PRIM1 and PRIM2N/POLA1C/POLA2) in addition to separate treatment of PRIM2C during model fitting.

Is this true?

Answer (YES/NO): NO